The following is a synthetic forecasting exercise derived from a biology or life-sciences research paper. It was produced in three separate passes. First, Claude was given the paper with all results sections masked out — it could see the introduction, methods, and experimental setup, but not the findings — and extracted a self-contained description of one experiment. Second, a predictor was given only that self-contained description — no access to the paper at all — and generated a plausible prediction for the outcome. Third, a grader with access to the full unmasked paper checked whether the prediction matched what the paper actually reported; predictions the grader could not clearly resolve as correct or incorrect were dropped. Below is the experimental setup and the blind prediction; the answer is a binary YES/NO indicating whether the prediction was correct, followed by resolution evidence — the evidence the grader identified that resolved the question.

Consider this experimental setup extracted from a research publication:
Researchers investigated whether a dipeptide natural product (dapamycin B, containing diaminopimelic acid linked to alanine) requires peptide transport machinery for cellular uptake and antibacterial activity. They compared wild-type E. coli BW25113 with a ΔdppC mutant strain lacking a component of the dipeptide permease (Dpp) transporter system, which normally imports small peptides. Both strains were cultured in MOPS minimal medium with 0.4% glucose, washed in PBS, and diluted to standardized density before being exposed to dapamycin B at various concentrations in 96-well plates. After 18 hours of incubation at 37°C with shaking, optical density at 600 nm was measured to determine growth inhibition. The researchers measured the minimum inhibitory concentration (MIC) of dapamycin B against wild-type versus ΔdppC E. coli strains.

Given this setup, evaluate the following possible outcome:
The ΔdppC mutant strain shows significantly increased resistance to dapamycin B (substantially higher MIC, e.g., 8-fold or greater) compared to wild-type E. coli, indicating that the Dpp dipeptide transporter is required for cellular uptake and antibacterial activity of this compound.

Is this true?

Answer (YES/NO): YES